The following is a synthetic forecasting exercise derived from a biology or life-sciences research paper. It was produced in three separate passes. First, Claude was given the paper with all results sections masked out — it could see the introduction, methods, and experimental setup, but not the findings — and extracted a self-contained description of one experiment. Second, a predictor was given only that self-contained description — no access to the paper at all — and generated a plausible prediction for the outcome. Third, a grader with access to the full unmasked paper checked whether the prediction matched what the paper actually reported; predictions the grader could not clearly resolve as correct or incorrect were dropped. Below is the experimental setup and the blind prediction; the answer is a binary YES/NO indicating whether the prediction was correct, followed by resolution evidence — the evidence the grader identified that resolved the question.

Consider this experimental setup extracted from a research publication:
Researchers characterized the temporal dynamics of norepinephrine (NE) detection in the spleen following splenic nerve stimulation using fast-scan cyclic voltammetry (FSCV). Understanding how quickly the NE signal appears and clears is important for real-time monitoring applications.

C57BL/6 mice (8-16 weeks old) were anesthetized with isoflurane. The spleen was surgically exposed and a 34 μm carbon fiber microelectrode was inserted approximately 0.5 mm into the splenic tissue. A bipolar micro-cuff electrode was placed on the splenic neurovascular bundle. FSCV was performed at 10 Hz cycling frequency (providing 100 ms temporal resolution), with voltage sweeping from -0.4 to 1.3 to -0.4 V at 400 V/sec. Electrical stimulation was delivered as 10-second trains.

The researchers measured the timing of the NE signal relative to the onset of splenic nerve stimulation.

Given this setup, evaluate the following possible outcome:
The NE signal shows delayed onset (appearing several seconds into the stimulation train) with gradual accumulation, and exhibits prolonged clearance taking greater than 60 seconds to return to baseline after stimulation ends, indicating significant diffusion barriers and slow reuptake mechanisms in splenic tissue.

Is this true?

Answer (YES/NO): NO